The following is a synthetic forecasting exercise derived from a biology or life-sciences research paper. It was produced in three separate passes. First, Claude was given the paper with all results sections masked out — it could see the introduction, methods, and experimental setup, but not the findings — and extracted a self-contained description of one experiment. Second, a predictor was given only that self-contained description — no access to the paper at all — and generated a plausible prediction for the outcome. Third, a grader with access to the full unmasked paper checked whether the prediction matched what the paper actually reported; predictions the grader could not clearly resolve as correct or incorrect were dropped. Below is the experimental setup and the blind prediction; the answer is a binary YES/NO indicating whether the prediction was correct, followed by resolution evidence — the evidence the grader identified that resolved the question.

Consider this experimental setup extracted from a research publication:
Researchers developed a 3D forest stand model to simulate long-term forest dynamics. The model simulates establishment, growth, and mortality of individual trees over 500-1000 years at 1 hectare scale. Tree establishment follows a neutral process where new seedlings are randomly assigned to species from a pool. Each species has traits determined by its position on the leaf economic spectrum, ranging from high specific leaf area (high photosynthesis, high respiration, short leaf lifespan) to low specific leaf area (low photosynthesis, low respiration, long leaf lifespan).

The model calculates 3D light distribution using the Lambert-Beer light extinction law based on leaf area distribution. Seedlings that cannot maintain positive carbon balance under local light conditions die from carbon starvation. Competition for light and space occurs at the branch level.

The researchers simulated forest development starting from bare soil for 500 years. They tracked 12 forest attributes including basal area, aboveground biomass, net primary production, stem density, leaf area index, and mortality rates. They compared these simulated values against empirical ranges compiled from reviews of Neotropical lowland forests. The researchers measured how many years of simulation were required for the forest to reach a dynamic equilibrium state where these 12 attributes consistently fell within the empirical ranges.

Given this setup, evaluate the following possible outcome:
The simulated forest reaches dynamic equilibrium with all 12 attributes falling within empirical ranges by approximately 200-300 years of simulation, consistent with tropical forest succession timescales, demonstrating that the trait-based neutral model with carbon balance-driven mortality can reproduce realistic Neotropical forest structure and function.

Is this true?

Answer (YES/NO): NO